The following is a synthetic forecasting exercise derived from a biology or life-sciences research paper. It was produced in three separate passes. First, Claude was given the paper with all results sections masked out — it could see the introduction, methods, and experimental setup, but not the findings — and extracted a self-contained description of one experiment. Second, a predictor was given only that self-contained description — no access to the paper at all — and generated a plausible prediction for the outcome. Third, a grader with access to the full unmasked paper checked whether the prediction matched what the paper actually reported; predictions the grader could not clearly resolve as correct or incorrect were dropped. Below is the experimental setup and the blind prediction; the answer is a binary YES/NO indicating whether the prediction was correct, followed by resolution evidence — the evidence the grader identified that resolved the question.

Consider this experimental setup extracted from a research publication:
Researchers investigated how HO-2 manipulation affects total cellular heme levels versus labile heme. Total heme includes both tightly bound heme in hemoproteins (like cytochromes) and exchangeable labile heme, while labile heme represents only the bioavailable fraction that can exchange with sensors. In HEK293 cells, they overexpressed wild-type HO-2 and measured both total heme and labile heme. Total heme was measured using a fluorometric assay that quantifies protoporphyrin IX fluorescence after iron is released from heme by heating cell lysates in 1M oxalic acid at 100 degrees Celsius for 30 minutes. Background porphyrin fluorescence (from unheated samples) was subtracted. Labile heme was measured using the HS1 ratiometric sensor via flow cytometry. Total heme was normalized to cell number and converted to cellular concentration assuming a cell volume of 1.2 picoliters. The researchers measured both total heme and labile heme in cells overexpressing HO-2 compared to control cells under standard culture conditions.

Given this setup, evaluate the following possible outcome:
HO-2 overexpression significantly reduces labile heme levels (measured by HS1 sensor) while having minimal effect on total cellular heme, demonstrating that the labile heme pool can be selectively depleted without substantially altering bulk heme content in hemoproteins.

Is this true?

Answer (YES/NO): YES